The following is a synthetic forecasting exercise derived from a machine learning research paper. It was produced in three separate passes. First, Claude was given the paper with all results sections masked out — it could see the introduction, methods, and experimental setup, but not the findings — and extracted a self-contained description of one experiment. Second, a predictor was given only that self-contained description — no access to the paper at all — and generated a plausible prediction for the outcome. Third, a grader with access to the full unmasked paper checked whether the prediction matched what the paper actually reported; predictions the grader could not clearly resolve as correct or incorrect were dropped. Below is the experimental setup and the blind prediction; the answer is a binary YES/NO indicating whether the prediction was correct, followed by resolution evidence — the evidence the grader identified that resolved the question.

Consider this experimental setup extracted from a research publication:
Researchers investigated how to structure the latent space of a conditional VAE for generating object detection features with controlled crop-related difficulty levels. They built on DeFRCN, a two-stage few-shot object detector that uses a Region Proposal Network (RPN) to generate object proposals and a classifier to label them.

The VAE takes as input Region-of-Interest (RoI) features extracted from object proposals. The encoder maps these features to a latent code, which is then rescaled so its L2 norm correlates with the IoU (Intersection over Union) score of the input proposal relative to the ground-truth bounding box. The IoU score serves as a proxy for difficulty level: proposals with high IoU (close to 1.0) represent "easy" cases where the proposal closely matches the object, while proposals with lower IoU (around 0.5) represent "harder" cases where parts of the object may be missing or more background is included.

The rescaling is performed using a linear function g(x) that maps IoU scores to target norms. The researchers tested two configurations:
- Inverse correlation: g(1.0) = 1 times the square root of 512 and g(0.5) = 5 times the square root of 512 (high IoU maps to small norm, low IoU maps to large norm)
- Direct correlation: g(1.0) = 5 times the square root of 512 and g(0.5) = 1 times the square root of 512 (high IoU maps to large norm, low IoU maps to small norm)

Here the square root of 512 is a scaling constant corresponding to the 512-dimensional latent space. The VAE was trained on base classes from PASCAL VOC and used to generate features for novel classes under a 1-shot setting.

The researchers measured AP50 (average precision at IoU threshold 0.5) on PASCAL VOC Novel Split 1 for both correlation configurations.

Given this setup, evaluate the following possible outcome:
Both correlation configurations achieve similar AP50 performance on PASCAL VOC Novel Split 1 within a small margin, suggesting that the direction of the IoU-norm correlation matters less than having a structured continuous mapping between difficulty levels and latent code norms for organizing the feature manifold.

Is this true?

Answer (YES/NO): NO